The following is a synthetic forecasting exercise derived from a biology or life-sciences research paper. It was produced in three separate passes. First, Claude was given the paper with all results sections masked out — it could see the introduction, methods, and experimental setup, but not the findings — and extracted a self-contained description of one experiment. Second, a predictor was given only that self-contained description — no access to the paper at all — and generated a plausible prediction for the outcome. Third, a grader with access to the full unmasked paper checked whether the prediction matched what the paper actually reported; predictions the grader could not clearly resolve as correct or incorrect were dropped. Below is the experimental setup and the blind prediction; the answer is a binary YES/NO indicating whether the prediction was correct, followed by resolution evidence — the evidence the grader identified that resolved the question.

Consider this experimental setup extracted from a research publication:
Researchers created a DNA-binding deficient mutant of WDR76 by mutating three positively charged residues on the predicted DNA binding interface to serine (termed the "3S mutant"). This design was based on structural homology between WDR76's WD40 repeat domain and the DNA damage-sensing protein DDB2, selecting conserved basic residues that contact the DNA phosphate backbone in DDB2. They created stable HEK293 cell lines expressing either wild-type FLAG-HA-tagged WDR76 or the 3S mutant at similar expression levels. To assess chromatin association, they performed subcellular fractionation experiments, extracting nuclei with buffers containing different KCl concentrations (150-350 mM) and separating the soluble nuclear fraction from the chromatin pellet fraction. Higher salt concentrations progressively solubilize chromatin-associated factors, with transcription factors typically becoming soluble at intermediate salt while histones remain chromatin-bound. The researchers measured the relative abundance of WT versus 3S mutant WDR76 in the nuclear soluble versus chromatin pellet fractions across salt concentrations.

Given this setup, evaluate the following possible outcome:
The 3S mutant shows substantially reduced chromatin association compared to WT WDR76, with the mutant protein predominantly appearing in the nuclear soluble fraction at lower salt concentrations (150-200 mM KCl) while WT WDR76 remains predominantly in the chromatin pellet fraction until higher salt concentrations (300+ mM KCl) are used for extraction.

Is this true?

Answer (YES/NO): NO